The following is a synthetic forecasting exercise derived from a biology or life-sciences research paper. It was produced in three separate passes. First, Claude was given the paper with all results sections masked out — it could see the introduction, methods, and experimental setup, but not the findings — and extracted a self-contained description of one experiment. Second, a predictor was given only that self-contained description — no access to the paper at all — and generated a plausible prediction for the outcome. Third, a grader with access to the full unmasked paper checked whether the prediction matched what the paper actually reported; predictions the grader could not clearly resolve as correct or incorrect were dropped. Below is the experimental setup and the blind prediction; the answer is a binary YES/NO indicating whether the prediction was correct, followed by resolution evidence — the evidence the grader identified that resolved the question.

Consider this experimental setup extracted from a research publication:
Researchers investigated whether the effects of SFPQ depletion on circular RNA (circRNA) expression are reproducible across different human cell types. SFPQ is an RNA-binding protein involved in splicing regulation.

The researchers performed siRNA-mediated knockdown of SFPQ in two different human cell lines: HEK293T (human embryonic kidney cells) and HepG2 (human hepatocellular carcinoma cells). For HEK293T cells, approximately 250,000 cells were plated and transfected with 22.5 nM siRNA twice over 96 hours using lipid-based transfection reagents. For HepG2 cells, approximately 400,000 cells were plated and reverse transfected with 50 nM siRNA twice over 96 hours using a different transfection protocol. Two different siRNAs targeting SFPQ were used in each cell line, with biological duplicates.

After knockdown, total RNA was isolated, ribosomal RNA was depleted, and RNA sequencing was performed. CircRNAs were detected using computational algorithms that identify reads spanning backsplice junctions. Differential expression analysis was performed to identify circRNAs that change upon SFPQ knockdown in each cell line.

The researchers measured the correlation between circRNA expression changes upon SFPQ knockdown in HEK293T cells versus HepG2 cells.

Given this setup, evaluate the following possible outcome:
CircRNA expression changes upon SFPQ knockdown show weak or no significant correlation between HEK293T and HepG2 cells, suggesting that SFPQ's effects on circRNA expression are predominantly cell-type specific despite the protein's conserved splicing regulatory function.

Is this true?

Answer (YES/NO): NO